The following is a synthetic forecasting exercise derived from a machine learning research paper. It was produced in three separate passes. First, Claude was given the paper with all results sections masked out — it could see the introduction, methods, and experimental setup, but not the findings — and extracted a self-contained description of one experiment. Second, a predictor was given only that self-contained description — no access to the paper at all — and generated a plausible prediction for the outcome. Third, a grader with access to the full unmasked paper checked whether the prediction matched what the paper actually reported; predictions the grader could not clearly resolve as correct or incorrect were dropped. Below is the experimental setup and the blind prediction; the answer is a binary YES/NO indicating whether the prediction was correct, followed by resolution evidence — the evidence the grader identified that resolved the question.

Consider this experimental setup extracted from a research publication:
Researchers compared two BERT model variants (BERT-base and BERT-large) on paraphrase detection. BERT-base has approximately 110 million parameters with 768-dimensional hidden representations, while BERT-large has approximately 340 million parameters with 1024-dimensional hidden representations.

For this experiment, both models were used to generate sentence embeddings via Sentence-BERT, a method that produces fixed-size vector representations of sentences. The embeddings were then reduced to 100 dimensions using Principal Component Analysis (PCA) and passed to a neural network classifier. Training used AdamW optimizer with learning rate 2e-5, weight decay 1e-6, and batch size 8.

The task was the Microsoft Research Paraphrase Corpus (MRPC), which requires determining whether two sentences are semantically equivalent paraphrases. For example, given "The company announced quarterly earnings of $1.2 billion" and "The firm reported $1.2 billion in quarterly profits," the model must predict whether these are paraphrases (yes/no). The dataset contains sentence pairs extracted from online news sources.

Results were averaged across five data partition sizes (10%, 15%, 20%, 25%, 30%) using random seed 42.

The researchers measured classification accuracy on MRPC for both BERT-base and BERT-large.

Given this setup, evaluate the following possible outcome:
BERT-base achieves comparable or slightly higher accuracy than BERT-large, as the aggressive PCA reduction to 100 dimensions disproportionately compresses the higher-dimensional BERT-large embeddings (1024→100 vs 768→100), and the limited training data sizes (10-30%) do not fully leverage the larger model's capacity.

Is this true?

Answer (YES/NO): YES